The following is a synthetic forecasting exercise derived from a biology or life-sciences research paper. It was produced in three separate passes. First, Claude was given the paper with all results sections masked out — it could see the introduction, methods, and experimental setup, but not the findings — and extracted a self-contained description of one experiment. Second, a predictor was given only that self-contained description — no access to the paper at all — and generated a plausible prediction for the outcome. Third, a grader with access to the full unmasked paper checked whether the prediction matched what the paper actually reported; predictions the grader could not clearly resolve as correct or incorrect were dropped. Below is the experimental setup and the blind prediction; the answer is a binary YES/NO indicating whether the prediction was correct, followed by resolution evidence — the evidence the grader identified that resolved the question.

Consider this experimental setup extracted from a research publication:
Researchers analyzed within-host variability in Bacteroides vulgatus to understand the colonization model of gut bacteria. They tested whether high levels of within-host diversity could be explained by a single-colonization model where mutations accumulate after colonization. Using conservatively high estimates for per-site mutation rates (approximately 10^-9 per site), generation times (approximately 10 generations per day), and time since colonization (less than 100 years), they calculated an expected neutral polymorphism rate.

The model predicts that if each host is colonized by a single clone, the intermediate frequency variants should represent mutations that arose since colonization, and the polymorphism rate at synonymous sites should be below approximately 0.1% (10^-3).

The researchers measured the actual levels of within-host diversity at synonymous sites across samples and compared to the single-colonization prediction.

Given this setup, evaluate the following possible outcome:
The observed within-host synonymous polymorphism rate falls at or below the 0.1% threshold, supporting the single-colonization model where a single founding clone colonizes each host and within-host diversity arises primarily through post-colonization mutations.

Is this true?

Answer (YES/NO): NO